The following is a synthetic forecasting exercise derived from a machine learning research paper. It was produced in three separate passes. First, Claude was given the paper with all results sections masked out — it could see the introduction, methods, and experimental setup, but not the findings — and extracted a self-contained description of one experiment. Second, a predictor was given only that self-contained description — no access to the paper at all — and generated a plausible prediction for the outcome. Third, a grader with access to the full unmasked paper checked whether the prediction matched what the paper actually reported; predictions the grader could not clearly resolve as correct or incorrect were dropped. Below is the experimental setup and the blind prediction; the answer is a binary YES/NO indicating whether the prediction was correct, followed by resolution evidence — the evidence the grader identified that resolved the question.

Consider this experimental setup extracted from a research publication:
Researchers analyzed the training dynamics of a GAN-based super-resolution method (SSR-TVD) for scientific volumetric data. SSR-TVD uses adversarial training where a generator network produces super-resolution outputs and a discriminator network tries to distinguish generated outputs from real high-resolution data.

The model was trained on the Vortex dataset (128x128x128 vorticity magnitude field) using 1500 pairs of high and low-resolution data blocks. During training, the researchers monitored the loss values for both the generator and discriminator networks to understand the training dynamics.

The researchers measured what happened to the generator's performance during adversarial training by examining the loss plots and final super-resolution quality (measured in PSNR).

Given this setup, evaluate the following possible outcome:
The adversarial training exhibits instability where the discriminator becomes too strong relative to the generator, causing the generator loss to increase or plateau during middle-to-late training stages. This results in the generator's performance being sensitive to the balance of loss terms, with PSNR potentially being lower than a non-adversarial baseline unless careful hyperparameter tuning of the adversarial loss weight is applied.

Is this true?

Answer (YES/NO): YES